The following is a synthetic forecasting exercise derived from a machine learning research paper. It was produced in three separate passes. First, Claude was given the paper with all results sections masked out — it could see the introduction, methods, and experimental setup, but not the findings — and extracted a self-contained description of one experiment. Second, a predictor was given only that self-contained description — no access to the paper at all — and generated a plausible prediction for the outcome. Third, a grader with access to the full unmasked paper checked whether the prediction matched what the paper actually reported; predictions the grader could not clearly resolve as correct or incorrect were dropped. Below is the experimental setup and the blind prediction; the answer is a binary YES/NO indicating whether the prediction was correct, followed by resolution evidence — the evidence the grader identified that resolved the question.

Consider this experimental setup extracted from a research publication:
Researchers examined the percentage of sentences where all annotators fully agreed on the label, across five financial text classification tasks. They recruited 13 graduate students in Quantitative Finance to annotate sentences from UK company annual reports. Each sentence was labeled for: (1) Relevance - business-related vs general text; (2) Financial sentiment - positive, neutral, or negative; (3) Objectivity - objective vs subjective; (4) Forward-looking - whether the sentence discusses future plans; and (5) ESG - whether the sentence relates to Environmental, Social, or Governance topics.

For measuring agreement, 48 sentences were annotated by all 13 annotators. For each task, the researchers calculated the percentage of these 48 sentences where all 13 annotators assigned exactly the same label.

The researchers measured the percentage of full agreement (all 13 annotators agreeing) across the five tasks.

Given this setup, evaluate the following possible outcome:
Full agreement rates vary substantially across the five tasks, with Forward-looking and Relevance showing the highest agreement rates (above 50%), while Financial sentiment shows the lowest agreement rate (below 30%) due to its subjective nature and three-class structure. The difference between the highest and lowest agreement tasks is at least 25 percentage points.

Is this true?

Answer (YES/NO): NO